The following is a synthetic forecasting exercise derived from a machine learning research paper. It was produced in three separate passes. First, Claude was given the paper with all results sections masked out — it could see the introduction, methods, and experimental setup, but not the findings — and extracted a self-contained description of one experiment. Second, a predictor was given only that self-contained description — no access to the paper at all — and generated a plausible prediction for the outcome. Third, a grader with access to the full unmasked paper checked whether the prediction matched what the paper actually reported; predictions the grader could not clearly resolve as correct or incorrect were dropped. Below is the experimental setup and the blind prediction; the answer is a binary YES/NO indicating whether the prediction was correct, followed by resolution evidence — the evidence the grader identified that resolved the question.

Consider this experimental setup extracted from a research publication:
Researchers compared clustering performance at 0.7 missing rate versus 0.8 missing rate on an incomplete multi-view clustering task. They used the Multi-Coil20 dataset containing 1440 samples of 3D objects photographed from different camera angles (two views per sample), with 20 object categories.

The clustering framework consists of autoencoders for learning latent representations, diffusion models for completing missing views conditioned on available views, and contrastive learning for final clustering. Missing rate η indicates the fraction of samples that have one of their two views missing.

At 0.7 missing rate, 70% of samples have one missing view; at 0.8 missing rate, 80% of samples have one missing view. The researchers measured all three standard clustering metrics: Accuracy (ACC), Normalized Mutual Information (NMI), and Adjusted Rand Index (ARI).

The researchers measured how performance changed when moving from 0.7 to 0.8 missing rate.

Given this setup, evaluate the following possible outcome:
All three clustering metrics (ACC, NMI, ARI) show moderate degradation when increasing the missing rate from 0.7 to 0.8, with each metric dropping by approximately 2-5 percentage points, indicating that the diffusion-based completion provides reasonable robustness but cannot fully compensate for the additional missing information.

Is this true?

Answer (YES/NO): NO